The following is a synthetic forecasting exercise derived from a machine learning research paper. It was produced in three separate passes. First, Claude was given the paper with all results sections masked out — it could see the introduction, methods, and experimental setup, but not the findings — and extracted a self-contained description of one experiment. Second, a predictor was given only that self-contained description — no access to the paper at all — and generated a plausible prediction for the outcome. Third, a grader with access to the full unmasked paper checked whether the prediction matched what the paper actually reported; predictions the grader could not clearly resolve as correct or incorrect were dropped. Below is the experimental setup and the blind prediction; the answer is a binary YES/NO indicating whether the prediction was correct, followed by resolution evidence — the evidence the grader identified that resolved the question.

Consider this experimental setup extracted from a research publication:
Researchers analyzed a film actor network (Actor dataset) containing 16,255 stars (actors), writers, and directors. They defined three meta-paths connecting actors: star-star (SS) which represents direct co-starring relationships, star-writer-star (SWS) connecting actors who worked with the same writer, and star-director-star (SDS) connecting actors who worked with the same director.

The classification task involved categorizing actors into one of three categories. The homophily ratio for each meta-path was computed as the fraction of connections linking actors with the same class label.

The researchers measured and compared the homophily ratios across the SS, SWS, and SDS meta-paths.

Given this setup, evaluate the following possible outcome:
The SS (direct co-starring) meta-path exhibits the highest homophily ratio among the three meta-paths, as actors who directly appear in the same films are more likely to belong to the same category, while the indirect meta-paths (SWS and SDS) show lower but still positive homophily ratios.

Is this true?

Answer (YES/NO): YES